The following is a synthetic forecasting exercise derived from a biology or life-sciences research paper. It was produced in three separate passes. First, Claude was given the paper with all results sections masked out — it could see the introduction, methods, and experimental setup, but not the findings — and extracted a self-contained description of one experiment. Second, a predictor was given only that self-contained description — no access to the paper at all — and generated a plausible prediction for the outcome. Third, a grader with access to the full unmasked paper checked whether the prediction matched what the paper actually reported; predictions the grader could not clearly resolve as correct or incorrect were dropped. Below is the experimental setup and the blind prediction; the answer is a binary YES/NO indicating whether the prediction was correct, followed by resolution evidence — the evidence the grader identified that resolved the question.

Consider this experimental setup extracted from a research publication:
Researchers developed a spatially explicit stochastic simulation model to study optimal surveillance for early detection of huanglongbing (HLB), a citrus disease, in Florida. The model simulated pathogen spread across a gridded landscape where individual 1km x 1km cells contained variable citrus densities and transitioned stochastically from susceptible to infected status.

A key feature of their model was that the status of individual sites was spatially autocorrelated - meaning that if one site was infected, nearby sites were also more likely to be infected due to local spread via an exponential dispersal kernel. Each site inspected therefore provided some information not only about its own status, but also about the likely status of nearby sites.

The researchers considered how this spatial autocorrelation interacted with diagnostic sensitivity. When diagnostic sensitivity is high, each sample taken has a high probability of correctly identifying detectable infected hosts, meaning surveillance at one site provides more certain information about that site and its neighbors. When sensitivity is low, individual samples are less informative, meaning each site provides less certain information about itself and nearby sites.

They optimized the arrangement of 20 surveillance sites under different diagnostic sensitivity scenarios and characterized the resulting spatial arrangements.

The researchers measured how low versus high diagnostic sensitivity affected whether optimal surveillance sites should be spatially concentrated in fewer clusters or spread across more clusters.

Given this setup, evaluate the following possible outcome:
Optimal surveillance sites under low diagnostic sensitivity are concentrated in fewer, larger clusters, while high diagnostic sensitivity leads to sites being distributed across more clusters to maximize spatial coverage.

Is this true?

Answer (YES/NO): YES